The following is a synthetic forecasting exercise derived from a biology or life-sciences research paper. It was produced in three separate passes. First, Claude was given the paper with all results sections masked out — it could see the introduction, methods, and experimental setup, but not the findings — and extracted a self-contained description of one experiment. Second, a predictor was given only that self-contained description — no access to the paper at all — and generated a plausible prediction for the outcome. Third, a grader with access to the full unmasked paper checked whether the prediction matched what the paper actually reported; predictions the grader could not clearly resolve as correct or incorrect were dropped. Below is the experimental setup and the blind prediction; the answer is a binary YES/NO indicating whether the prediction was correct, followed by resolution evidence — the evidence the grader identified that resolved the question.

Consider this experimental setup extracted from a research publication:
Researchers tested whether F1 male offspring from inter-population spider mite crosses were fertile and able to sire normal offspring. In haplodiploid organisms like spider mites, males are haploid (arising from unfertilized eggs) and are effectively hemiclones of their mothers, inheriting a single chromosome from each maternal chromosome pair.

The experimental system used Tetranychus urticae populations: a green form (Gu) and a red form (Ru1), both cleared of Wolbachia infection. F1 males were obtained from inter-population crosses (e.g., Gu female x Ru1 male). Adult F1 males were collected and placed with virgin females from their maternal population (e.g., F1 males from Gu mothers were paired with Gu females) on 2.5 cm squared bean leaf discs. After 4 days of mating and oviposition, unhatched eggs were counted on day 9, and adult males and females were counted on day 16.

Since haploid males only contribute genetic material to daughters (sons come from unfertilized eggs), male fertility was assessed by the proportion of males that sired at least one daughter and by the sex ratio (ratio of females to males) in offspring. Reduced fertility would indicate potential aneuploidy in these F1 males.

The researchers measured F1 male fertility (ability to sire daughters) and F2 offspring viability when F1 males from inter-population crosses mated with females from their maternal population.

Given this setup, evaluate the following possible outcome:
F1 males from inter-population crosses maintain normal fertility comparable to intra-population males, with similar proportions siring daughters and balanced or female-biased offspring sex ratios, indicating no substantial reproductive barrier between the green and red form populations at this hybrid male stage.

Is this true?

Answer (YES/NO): YES